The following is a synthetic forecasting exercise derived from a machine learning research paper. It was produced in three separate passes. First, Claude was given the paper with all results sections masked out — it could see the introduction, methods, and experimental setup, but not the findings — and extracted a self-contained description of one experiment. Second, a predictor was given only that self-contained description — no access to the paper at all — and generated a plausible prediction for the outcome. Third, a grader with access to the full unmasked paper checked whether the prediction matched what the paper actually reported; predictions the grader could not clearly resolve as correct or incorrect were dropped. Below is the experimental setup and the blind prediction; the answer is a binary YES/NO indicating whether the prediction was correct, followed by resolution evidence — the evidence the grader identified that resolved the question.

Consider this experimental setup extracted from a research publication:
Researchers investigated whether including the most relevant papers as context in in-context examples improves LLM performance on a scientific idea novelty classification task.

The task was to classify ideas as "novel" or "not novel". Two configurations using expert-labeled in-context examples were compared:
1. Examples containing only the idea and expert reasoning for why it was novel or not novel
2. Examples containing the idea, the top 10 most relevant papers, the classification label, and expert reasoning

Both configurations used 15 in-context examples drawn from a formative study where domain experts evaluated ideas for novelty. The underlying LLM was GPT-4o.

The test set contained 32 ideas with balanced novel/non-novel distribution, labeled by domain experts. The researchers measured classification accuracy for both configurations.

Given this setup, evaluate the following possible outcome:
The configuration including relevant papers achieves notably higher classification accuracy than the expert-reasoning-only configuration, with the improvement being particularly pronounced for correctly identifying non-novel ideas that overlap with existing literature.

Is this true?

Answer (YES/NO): NO